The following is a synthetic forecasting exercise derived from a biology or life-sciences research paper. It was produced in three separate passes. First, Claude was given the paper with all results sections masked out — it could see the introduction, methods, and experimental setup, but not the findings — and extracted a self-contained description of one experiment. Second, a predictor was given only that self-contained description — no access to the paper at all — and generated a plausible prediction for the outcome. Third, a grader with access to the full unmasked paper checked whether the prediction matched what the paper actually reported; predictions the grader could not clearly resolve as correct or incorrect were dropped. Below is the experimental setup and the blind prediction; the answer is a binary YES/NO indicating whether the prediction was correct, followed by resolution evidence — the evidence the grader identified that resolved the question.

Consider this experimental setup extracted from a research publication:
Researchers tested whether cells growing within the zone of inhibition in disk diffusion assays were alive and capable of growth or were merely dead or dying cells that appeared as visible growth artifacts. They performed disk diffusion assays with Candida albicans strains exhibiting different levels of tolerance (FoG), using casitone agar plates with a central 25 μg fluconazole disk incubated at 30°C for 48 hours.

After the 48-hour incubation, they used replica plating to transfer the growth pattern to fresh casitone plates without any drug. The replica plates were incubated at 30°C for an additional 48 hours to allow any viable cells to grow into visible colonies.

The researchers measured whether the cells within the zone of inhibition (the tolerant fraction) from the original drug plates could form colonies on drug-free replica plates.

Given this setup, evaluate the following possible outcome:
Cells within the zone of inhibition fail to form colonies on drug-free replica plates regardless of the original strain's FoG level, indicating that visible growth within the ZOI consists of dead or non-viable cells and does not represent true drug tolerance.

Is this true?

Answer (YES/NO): NO